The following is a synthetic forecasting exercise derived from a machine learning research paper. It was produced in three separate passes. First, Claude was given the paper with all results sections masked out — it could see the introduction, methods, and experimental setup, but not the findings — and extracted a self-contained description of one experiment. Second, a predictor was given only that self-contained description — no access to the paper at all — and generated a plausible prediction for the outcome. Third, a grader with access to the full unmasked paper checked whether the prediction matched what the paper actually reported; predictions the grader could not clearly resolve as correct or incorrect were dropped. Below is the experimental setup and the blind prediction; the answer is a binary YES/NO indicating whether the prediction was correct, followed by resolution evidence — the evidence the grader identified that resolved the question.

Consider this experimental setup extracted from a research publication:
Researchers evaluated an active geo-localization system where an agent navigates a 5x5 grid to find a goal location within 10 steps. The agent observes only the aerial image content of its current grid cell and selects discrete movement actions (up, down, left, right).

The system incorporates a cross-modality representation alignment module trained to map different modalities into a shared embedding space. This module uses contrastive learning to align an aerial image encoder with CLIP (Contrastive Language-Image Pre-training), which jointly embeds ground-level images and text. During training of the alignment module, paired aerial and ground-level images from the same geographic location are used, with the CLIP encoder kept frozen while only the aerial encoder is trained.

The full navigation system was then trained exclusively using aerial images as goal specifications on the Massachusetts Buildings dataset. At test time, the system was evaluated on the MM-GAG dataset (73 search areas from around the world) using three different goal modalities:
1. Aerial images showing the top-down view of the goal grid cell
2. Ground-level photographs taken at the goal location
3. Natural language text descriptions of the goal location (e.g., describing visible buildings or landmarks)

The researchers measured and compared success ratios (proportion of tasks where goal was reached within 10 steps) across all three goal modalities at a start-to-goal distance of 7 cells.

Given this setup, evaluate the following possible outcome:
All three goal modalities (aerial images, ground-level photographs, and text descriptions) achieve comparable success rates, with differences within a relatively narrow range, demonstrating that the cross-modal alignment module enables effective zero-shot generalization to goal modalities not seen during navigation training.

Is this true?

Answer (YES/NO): YES